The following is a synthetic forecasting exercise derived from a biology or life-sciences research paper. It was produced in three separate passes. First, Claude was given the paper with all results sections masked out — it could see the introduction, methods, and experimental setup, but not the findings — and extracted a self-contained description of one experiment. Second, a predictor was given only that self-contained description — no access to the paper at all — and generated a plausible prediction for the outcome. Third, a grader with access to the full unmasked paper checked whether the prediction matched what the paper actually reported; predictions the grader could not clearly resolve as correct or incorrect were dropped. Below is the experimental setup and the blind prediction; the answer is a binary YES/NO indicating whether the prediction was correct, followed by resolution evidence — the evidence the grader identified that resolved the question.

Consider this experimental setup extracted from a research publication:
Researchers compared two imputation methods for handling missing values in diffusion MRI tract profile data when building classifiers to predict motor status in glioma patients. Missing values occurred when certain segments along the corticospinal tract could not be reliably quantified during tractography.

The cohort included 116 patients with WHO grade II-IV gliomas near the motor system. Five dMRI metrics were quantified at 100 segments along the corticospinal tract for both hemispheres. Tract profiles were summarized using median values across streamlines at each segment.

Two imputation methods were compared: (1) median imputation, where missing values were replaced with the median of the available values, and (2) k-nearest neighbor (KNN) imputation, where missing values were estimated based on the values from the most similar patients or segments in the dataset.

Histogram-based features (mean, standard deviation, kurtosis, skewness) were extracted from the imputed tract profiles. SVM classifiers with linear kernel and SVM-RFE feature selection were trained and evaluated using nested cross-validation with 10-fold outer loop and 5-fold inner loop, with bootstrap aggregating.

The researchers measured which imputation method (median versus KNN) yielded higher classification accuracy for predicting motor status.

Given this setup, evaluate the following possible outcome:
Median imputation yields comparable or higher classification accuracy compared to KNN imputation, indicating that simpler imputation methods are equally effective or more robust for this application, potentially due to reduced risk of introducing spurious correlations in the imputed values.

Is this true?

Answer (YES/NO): NO